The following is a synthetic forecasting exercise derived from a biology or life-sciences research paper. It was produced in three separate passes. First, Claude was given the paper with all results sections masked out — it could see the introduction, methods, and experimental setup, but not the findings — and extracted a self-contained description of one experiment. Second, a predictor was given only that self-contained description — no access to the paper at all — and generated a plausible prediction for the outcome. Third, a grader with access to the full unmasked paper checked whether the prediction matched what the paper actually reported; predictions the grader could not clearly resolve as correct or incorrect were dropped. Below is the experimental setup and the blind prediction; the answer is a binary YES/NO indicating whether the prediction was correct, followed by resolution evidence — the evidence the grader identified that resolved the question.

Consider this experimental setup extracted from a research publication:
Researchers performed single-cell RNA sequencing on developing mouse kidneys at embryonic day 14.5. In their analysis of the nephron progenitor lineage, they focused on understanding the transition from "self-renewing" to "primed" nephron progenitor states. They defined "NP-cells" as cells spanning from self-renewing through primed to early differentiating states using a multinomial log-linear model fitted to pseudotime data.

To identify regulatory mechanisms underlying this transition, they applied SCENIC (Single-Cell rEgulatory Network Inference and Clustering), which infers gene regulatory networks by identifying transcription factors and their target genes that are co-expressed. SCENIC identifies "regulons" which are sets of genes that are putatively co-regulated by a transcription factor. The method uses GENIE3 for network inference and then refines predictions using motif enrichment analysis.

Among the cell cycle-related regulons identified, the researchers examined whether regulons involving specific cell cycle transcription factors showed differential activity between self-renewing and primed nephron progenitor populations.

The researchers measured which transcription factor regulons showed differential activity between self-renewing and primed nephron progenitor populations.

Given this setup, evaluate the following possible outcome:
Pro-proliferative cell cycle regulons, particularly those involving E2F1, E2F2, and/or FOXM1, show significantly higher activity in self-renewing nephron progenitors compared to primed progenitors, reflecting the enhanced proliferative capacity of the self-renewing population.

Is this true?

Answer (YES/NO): NO